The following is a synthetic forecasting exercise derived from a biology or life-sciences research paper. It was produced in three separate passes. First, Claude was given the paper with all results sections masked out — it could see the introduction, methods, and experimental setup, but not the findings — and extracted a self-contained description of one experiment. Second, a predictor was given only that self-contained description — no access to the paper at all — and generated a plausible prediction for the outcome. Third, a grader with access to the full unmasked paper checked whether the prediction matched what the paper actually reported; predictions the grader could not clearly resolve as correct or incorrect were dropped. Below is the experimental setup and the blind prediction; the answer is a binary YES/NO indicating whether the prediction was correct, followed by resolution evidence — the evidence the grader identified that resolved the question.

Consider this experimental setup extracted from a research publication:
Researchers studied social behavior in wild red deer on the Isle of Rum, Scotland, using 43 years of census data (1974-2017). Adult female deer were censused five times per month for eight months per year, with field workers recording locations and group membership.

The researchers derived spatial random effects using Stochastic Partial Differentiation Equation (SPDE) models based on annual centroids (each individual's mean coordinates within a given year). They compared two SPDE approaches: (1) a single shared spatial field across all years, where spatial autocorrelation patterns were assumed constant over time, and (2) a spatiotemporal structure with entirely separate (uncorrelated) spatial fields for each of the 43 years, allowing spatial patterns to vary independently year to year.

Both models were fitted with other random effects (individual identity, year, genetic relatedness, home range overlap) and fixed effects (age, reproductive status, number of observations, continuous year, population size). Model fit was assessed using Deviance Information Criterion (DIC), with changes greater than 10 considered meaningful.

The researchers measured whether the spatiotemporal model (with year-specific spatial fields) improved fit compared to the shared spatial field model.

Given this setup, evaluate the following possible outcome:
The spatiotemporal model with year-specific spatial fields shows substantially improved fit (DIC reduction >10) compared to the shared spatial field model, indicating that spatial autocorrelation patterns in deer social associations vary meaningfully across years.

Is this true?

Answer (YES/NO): YES